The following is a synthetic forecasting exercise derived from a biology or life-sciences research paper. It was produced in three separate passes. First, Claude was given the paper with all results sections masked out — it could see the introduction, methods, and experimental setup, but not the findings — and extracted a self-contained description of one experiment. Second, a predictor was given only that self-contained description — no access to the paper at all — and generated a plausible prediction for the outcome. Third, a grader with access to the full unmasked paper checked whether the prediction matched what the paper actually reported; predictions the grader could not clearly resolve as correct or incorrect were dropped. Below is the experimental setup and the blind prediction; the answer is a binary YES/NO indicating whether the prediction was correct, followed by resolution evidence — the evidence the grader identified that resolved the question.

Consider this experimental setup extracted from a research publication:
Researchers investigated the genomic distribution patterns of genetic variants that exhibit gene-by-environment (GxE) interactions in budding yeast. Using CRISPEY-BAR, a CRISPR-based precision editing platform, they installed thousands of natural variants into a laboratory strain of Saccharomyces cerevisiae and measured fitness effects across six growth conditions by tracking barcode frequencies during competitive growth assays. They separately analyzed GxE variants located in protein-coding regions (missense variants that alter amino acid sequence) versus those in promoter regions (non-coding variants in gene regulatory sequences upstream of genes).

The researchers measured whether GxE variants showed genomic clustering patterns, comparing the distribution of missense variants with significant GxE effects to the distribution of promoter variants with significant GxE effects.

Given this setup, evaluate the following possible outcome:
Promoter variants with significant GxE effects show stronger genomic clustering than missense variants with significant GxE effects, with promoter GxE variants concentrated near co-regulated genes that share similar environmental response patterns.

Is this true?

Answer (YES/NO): NO